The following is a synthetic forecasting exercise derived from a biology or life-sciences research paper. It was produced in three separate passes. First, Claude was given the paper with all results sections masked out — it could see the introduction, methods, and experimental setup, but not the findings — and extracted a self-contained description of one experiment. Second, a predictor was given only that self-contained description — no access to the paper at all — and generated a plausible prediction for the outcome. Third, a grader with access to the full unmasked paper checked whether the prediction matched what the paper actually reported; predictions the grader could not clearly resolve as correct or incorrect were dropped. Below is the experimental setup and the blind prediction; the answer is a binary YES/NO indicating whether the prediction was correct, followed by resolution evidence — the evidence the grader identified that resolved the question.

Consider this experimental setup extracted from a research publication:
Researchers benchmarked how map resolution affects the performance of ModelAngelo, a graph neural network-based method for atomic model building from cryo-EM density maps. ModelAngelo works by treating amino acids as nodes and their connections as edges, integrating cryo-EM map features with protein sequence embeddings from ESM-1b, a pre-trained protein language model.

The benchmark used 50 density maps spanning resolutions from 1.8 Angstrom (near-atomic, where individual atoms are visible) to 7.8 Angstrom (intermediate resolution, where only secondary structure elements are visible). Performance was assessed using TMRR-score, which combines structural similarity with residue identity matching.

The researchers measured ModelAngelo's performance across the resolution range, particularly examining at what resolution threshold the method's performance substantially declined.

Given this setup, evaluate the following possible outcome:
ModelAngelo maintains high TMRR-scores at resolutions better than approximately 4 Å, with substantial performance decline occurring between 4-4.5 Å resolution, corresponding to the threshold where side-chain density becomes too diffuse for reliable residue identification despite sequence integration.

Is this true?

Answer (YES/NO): NO